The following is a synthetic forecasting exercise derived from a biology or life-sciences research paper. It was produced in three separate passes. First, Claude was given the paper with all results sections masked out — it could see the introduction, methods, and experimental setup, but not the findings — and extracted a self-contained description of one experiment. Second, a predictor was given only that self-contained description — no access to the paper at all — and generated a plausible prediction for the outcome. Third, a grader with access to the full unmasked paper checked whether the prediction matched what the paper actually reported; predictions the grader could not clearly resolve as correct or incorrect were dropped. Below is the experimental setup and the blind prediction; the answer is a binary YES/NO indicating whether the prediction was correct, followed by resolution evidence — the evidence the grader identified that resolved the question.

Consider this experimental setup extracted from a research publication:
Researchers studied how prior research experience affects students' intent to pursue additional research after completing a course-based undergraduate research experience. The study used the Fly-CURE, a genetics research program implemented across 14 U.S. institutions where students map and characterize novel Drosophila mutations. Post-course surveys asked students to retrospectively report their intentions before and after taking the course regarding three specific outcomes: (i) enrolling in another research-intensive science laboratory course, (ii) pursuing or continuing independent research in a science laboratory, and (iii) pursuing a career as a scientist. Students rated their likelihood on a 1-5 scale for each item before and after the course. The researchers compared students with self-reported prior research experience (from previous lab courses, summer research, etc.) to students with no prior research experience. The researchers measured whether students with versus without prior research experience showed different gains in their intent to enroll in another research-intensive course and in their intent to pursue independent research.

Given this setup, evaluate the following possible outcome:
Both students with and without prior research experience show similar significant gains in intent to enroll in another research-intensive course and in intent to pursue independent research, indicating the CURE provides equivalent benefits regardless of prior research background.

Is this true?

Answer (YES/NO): NO